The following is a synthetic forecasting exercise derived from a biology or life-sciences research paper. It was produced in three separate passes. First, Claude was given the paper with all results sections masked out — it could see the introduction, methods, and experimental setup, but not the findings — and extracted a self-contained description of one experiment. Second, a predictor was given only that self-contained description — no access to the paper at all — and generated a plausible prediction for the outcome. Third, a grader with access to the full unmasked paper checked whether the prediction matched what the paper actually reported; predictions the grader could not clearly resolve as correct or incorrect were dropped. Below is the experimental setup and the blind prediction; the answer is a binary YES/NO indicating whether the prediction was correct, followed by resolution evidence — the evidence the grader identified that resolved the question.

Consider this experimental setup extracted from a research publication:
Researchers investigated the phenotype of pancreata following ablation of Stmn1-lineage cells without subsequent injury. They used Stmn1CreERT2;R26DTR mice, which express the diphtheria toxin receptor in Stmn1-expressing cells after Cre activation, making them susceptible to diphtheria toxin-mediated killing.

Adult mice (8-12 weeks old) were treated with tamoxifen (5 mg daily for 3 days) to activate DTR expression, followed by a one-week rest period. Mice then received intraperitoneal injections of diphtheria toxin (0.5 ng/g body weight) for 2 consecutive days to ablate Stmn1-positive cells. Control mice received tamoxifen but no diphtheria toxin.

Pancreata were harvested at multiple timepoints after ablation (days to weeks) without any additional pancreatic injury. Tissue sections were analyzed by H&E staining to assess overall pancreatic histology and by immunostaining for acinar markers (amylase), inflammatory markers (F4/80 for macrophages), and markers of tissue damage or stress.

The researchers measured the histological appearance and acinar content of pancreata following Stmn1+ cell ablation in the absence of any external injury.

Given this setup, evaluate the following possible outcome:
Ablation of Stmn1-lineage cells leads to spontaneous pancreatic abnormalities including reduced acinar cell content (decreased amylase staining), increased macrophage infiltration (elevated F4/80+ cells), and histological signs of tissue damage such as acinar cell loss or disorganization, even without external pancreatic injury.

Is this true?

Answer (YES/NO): NO